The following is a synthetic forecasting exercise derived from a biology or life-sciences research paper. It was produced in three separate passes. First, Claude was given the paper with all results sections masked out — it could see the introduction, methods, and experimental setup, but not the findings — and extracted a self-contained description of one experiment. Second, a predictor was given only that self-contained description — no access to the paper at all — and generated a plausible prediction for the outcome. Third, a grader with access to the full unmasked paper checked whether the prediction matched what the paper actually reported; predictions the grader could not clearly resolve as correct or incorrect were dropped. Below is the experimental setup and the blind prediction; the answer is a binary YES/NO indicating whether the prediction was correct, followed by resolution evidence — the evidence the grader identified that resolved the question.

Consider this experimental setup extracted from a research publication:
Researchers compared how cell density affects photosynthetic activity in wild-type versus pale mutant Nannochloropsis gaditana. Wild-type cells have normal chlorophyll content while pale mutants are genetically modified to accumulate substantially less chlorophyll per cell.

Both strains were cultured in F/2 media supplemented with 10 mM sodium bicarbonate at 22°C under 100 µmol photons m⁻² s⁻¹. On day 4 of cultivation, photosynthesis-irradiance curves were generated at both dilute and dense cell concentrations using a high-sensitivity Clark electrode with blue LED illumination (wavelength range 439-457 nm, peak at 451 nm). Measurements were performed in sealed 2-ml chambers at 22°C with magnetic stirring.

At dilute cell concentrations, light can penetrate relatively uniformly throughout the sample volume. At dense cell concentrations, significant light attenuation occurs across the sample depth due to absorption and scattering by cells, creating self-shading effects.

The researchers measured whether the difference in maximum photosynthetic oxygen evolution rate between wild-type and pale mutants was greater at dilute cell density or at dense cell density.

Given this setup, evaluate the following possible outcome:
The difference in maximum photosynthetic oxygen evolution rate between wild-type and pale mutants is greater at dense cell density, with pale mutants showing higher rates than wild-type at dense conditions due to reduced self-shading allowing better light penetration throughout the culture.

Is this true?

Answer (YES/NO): YES